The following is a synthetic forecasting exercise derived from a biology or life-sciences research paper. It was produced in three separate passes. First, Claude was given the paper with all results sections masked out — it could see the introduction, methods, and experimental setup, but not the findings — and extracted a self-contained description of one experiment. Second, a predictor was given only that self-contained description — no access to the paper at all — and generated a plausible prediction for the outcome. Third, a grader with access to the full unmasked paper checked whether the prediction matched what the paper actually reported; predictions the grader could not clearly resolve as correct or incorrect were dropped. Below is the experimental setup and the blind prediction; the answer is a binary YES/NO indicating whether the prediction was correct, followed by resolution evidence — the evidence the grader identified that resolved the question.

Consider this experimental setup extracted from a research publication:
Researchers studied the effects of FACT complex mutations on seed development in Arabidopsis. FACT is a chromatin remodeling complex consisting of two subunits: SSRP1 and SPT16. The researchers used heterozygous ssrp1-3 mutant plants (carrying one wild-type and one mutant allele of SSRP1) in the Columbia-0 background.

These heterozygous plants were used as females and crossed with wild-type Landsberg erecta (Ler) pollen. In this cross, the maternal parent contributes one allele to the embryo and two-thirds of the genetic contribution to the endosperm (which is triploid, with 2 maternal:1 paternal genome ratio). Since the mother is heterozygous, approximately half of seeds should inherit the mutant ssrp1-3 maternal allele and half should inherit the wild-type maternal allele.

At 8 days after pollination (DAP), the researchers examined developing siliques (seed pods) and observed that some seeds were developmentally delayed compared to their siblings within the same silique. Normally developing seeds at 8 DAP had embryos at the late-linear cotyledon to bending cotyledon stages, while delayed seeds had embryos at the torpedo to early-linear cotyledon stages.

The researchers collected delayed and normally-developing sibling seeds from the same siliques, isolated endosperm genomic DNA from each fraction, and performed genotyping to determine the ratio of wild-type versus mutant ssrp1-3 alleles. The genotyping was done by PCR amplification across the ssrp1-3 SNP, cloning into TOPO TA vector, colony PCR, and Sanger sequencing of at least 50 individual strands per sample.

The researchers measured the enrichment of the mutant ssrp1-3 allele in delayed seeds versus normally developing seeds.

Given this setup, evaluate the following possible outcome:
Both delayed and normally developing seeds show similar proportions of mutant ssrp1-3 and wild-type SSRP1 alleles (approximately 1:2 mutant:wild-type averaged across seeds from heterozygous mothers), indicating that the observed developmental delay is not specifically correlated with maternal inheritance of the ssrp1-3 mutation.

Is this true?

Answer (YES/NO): NO